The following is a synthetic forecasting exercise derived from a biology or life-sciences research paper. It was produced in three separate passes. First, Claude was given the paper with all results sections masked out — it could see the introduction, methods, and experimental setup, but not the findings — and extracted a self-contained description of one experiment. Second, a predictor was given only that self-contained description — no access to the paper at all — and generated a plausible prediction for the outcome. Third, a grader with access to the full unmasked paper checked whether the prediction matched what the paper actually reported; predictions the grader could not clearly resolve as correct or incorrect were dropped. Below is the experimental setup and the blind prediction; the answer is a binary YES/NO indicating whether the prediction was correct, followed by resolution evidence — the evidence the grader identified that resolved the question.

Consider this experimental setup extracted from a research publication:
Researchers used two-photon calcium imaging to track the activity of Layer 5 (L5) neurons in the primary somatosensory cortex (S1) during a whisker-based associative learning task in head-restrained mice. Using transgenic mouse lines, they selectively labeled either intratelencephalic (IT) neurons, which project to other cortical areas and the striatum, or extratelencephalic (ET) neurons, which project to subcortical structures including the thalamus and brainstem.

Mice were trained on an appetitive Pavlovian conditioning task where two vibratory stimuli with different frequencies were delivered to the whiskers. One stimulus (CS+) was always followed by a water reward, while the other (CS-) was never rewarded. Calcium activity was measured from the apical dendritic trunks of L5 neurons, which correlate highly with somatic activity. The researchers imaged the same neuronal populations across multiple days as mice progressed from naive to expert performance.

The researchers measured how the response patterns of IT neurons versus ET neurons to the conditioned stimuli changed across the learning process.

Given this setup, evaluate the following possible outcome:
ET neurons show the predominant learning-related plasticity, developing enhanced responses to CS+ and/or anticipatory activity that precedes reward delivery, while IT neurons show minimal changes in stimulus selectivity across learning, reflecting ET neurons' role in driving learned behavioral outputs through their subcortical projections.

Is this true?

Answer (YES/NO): YES